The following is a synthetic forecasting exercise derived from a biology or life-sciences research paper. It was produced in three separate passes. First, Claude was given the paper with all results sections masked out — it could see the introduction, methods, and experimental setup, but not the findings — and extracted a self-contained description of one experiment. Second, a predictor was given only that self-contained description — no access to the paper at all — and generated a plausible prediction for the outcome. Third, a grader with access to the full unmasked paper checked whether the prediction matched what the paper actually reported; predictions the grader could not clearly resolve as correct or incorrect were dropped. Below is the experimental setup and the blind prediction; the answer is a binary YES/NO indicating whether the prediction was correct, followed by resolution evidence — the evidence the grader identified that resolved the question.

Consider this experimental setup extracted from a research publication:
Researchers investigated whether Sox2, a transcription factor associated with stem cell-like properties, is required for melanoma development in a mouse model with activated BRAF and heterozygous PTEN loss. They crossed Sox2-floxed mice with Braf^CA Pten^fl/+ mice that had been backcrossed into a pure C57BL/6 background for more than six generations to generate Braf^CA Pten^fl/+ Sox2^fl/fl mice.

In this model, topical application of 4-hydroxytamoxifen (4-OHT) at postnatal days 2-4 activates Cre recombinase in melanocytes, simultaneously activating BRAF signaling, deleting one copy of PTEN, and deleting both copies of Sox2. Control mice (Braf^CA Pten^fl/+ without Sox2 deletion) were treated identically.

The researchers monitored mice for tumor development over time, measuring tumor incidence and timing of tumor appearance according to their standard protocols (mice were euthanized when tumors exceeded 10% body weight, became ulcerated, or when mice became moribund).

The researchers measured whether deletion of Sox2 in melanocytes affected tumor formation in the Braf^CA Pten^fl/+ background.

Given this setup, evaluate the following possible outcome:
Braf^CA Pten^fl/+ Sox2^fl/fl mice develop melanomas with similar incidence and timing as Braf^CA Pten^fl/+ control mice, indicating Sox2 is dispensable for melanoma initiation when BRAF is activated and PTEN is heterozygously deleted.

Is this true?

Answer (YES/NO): NO